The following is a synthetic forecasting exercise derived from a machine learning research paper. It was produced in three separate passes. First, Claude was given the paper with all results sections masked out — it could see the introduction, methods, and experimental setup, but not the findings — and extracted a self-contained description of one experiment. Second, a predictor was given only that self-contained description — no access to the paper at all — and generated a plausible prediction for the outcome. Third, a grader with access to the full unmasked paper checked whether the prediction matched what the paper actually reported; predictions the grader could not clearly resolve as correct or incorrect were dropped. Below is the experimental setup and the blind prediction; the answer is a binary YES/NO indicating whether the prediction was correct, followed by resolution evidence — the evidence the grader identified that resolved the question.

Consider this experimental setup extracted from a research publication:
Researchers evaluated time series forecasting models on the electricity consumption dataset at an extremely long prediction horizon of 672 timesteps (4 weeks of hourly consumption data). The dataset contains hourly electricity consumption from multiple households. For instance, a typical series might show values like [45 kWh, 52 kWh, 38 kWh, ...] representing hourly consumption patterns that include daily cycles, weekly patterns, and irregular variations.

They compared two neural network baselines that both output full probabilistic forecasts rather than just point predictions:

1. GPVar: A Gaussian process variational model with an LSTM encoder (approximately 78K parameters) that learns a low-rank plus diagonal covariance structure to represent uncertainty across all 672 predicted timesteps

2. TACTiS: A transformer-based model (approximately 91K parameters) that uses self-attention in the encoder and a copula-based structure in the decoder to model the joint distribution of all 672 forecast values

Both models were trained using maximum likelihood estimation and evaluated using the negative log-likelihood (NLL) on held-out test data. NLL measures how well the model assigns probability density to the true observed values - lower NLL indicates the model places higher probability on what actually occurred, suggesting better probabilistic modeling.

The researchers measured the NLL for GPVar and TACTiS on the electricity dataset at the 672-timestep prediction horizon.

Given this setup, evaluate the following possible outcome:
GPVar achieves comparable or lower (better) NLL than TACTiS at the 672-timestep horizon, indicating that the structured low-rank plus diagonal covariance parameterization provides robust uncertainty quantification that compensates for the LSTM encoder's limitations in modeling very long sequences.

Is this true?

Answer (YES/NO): NO